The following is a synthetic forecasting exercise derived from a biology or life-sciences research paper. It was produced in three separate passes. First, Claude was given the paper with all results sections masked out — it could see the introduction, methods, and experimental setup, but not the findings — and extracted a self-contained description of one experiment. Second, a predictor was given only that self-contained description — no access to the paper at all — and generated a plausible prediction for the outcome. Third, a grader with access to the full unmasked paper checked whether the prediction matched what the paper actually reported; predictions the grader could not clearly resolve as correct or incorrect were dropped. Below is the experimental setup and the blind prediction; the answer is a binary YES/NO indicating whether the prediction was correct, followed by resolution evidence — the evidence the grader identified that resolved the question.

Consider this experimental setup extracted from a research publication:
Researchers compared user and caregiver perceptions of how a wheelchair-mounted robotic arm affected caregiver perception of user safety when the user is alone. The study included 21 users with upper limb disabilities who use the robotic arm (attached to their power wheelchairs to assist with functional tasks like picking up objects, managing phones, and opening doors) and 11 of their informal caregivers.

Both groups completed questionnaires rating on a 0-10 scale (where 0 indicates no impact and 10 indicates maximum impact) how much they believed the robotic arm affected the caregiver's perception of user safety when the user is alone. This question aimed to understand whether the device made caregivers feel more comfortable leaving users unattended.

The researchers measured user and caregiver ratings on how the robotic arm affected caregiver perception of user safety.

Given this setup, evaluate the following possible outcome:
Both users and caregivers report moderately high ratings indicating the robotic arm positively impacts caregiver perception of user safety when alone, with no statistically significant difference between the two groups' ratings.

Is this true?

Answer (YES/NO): NO